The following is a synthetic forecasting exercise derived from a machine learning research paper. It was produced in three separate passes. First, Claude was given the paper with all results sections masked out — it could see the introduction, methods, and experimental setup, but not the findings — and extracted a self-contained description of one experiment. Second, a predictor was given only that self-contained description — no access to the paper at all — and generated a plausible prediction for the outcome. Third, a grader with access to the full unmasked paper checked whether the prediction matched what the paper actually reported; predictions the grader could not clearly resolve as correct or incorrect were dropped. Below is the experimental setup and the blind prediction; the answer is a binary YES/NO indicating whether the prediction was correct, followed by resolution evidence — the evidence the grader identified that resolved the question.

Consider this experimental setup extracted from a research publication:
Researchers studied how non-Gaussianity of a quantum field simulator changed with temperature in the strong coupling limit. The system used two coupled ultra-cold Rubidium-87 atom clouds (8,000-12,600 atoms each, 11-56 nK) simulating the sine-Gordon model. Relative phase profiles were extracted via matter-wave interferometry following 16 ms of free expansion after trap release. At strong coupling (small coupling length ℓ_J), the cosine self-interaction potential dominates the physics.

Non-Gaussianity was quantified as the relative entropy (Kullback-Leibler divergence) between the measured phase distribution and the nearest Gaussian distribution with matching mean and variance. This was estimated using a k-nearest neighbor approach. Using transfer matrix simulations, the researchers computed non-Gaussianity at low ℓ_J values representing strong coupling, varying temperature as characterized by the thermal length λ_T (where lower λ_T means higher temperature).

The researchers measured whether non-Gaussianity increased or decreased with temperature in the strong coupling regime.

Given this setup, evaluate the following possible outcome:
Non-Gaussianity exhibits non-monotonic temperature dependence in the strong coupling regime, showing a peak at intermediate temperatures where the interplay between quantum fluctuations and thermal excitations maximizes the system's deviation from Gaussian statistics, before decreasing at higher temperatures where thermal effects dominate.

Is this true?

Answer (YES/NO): NO